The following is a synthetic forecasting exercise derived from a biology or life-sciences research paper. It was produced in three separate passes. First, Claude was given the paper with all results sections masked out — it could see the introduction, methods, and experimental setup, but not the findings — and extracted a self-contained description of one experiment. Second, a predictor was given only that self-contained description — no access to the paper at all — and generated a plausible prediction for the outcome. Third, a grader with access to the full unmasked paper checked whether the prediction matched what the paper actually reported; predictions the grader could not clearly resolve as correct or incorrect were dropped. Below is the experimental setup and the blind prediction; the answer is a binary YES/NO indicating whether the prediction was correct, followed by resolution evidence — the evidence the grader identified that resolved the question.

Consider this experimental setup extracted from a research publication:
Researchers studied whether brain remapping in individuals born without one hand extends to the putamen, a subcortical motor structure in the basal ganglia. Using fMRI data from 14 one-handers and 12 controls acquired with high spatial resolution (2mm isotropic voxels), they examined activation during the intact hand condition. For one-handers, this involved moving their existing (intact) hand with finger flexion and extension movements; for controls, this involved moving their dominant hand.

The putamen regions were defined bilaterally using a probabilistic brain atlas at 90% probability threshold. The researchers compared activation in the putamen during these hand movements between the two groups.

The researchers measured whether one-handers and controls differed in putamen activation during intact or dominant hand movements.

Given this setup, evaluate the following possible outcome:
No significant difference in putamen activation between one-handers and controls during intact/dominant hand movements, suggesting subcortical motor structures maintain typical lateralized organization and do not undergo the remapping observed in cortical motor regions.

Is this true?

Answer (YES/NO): NO